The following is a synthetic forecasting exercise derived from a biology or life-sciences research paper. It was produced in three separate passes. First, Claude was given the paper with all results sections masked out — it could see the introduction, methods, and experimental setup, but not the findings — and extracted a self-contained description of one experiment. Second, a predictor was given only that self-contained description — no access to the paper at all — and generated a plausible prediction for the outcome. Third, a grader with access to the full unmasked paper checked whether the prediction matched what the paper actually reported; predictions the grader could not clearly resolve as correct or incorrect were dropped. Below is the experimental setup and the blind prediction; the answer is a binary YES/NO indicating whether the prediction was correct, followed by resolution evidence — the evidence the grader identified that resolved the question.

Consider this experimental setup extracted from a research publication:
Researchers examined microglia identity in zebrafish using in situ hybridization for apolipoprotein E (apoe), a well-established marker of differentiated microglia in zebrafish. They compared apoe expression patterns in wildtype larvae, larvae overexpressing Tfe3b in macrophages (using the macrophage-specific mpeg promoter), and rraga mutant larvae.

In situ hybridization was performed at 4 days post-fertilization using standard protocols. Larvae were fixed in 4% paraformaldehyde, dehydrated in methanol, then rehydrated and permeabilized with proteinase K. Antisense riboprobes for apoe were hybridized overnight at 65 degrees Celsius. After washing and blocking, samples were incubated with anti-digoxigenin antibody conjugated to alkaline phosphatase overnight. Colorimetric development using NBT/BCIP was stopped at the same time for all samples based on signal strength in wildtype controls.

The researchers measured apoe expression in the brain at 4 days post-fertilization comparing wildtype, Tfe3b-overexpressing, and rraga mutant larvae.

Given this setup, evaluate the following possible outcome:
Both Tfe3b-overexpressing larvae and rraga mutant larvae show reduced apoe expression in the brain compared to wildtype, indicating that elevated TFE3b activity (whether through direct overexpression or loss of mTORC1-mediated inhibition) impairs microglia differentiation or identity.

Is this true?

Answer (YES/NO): YES